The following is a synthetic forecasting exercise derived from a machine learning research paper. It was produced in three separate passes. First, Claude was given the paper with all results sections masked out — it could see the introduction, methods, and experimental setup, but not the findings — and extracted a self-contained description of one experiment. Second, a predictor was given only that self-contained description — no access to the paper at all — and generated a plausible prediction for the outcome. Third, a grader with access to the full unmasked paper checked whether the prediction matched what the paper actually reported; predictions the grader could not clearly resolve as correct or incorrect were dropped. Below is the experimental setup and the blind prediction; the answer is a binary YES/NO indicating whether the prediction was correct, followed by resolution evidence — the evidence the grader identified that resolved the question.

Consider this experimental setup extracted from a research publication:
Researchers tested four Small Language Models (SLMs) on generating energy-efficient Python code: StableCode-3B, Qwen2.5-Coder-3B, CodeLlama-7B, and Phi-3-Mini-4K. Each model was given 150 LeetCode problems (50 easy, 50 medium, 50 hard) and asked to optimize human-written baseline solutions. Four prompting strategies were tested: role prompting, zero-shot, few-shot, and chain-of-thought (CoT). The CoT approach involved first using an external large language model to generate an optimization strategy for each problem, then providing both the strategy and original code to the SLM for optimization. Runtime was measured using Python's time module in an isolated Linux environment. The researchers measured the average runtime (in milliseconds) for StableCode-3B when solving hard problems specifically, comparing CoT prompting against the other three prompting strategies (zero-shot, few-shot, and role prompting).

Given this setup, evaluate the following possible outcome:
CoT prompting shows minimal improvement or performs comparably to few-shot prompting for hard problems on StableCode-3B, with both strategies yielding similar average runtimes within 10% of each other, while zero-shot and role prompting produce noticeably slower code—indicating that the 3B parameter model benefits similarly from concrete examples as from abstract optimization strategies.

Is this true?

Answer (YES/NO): NO